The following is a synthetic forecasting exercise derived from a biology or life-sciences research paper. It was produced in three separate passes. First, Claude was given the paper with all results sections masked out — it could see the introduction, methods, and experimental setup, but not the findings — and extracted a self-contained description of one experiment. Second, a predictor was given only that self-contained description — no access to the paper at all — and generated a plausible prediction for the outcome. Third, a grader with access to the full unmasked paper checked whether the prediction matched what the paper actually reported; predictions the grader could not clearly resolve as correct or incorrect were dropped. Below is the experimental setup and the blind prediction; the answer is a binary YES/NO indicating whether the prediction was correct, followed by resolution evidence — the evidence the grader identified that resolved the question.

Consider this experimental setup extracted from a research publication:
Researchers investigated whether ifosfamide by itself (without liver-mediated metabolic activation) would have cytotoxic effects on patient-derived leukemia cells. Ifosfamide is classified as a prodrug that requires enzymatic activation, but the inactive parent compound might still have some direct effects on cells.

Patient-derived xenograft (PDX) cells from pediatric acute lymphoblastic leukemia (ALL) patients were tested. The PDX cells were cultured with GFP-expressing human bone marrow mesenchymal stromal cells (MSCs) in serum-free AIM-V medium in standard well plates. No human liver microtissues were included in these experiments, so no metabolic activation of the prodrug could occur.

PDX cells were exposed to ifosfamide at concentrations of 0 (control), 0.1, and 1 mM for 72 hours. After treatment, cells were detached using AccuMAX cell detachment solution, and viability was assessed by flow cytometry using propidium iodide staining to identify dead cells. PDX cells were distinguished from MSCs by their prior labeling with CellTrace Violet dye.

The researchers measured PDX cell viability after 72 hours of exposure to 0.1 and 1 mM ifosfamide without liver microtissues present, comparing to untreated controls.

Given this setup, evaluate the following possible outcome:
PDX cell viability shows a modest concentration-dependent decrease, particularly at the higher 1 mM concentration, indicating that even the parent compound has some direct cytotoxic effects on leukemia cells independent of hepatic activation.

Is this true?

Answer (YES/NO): NO